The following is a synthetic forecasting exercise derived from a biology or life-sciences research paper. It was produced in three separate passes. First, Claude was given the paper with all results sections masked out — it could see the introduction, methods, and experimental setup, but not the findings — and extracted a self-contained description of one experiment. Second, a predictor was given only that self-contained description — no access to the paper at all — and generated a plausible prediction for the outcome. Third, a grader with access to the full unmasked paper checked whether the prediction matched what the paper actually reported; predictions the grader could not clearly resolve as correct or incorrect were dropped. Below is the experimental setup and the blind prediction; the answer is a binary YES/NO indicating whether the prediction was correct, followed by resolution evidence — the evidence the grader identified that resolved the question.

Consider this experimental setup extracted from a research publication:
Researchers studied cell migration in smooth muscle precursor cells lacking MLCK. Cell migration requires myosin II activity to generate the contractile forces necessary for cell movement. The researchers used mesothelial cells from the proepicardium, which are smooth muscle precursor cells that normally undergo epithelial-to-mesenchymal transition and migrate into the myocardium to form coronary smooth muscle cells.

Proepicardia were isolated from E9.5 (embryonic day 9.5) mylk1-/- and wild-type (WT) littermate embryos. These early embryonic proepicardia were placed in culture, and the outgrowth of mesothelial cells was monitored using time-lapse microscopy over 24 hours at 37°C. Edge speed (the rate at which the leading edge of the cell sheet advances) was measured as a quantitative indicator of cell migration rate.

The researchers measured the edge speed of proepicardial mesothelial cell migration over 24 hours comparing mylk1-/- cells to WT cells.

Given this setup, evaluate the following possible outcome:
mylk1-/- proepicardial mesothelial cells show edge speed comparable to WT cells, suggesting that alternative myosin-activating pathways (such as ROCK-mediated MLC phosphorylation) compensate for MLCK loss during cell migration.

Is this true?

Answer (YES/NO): NO